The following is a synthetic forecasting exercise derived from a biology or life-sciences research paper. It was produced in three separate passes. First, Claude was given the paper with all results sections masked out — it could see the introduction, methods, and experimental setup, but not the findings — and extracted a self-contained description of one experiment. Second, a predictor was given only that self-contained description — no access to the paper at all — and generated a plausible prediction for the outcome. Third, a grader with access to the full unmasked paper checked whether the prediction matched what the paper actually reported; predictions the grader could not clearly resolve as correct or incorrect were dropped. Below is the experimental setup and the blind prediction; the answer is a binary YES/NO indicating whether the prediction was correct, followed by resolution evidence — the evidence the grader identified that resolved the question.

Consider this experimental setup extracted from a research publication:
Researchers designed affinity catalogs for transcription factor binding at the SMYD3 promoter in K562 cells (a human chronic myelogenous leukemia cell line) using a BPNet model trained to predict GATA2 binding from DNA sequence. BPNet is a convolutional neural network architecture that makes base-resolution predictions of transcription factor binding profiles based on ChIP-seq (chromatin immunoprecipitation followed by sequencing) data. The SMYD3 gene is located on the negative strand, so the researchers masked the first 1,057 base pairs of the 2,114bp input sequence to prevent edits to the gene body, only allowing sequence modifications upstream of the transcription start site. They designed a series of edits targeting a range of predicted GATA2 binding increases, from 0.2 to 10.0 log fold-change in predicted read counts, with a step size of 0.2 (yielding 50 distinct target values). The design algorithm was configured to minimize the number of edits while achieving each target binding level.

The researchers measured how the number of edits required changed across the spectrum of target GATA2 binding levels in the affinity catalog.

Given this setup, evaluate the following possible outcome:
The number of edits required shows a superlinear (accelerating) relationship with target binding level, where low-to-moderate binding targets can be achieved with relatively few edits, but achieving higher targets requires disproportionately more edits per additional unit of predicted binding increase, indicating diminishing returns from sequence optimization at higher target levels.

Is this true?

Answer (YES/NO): YES